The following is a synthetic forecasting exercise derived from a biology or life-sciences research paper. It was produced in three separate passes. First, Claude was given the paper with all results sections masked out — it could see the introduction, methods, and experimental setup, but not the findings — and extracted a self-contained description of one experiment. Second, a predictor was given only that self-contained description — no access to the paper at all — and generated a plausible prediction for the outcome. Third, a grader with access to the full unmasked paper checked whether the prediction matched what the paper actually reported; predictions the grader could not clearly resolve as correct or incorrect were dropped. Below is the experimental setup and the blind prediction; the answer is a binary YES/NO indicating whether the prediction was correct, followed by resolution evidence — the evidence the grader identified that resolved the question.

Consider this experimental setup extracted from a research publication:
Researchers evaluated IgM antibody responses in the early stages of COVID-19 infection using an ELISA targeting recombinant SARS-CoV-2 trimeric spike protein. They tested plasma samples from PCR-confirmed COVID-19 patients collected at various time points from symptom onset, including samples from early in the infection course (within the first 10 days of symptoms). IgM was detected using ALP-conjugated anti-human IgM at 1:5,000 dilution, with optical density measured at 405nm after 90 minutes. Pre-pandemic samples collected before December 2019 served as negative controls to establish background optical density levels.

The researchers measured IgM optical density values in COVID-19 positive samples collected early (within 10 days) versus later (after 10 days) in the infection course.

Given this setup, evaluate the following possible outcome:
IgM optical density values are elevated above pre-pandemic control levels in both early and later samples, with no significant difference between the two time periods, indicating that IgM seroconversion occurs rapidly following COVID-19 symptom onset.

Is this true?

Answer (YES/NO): NO